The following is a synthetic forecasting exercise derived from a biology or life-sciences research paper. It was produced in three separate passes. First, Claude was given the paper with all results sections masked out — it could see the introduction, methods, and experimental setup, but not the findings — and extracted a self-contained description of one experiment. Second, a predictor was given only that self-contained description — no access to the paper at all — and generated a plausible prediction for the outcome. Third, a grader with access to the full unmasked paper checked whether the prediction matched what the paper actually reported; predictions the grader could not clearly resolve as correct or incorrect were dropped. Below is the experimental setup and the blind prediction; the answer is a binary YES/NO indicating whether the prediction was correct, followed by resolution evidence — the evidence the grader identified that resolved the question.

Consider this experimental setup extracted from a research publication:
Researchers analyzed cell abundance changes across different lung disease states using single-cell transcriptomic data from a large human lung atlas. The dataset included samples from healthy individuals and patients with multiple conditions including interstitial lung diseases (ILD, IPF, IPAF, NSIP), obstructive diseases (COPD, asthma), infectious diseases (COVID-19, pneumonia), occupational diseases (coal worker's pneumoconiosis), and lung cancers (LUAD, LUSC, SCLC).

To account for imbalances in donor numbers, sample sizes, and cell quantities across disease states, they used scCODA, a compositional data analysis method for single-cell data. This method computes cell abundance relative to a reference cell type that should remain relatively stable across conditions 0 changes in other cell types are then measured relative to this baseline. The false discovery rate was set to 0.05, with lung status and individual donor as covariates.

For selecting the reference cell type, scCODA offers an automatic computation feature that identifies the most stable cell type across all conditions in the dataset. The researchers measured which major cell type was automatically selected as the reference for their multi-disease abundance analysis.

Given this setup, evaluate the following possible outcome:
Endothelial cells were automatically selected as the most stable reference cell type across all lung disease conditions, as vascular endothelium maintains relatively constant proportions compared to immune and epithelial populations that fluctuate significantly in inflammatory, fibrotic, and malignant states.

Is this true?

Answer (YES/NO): YES